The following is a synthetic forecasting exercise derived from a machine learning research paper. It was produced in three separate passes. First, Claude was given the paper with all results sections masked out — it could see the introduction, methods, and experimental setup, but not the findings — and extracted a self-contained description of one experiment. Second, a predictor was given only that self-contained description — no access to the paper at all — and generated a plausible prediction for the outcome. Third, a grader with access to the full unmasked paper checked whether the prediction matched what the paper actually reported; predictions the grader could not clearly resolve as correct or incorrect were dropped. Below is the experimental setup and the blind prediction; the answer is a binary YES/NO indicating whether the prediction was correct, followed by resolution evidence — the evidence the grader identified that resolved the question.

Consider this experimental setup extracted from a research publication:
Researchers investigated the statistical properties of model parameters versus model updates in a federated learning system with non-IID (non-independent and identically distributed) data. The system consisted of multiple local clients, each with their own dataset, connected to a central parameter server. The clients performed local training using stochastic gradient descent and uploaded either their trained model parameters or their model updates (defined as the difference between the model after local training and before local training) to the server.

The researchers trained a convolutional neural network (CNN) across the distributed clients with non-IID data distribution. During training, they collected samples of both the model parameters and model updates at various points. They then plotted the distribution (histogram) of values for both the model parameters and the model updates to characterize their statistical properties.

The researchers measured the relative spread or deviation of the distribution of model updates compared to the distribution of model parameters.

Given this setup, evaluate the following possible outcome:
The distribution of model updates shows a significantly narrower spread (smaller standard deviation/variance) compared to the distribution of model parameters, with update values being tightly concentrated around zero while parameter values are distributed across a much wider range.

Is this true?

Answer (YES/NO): YES